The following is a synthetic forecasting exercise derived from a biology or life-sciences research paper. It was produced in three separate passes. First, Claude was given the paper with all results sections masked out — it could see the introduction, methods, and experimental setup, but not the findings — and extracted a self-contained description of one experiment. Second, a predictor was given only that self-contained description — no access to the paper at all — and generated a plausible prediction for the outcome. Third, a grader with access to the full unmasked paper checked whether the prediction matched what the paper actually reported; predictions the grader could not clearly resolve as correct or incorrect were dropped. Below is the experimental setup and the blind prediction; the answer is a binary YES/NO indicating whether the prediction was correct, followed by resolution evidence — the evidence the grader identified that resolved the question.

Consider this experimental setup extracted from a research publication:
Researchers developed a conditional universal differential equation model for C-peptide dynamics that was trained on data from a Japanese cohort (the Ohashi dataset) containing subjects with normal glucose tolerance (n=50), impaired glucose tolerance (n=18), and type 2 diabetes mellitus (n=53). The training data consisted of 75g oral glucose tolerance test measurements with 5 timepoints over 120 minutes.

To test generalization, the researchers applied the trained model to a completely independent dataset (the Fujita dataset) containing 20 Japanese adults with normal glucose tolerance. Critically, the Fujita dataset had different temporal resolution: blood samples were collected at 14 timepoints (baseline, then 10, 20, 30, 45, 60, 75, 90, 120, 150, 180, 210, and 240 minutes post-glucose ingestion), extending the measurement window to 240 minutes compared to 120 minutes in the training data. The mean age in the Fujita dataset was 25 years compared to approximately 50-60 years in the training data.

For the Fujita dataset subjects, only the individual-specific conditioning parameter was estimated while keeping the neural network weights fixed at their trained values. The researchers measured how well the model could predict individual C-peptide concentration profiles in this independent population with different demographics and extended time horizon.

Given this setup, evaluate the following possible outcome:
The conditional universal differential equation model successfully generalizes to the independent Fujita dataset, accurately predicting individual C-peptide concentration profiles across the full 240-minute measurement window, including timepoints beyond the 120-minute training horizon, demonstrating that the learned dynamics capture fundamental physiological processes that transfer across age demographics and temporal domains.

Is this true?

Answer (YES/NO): YES